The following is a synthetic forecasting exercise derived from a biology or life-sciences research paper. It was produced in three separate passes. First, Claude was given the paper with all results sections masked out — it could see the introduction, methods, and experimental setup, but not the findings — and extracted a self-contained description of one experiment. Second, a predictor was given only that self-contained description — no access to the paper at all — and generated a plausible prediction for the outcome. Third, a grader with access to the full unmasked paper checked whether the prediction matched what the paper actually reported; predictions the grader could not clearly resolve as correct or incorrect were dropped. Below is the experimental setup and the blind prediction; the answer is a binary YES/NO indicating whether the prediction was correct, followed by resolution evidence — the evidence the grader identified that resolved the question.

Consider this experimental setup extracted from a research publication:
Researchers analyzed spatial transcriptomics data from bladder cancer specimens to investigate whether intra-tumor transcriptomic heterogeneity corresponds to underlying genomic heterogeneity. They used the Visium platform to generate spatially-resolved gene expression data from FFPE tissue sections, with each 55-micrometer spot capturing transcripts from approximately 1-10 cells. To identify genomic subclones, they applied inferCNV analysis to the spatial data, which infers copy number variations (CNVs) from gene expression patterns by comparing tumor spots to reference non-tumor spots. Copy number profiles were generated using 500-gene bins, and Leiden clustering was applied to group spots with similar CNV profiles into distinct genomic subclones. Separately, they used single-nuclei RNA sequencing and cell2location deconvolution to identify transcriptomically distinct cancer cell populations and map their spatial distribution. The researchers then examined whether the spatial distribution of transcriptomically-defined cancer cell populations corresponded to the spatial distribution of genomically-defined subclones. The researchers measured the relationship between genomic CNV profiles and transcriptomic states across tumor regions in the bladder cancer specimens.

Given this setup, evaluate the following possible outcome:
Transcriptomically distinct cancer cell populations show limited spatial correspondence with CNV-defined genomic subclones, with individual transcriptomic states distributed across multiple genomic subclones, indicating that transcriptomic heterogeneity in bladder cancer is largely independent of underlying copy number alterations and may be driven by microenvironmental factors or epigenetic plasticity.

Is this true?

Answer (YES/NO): YES